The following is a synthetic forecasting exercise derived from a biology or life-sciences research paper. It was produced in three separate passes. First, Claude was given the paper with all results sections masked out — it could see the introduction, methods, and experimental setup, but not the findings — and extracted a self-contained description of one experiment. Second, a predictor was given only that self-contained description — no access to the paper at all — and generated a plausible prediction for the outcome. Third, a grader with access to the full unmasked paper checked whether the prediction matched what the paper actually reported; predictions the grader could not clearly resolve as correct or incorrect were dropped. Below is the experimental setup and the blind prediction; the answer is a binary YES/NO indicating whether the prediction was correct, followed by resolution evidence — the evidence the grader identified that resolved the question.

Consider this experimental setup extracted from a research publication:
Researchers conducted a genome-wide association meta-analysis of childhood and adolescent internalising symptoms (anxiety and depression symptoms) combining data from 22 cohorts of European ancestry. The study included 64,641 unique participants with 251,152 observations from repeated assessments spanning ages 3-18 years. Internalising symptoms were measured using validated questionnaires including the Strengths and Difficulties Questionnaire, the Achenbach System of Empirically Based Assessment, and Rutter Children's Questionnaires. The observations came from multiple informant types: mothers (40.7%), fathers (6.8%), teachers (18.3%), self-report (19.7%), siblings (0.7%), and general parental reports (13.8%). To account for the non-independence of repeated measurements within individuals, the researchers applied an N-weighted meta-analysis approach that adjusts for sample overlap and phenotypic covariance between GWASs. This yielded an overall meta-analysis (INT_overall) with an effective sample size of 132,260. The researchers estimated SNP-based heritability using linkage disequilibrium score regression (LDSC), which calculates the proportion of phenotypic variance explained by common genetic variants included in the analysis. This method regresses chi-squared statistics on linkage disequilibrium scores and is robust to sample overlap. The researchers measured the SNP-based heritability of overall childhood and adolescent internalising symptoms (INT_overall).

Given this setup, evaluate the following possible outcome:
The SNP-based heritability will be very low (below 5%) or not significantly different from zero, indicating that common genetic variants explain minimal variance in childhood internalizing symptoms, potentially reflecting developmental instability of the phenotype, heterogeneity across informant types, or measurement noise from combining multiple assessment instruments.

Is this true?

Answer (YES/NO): YES